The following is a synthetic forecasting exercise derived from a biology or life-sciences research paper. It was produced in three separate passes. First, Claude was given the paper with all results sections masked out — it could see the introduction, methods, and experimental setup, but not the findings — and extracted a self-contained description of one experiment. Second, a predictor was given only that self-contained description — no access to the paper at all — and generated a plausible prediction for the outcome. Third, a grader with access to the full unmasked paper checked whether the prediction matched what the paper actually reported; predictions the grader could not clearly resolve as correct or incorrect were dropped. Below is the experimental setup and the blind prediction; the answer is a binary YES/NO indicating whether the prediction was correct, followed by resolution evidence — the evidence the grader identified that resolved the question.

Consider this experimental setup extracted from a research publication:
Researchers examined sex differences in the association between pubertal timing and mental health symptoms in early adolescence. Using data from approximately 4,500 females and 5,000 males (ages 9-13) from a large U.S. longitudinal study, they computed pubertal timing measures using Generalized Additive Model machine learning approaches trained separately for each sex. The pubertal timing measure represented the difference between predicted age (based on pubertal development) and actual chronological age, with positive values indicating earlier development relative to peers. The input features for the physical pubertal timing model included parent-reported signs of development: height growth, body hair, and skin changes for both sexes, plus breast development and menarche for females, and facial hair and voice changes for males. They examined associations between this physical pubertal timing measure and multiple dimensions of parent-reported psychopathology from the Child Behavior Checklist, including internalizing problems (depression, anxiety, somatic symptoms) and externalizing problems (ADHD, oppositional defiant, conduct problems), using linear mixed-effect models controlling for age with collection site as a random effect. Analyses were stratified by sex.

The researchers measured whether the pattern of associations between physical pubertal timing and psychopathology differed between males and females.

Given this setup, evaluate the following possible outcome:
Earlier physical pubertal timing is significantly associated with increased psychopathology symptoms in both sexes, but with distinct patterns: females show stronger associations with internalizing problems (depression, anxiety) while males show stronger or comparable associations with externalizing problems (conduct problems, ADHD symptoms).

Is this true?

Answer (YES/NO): NO